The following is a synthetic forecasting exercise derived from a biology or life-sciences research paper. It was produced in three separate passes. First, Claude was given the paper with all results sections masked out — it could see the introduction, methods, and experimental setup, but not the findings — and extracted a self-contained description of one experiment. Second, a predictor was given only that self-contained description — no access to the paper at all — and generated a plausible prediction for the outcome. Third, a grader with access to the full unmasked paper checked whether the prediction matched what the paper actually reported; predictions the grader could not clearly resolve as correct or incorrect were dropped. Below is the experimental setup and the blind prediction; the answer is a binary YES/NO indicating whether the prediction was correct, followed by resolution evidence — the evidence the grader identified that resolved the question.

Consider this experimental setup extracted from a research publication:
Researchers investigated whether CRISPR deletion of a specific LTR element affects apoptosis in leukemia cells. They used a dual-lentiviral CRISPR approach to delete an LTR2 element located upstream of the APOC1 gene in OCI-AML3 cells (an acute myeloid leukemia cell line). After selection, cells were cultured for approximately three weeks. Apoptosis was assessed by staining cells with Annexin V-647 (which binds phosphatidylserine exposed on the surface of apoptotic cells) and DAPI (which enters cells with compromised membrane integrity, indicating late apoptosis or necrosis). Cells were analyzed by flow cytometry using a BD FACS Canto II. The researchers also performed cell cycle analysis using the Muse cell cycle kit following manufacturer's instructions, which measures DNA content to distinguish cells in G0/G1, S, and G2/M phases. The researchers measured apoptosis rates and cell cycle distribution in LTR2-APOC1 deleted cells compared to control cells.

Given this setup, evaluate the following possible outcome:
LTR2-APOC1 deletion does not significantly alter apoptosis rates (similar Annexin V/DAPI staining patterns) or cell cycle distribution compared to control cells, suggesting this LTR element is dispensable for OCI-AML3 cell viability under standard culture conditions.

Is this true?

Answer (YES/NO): NO